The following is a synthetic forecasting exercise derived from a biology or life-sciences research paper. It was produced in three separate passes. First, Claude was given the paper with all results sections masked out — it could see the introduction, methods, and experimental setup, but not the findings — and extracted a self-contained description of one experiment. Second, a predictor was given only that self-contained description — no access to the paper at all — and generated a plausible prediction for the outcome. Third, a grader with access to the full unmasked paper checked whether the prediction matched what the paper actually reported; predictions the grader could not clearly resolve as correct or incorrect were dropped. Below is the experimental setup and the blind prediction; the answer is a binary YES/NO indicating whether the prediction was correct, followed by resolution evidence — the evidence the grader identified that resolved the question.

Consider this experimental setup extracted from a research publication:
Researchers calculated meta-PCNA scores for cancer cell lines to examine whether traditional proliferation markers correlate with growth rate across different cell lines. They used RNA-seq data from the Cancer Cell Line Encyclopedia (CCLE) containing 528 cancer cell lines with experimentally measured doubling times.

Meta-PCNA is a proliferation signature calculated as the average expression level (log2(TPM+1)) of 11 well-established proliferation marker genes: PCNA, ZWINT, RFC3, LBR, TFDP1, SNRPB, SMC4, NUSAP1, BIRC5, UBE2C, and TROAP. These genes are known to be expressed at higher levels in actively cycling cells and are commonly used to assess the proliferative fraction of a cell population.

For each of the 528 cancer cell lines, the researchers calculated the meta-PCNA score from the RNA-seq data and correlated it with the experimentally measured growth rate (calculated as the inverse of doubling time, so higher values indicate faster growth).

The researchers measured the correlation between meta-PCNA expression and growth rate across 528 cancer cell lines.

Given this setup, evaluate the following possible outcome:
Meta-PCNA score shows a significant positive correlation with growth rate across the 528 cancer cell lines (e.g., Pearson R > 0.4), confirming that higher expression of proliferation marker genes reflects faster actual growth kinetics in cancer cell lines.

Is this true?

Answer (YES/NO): NO